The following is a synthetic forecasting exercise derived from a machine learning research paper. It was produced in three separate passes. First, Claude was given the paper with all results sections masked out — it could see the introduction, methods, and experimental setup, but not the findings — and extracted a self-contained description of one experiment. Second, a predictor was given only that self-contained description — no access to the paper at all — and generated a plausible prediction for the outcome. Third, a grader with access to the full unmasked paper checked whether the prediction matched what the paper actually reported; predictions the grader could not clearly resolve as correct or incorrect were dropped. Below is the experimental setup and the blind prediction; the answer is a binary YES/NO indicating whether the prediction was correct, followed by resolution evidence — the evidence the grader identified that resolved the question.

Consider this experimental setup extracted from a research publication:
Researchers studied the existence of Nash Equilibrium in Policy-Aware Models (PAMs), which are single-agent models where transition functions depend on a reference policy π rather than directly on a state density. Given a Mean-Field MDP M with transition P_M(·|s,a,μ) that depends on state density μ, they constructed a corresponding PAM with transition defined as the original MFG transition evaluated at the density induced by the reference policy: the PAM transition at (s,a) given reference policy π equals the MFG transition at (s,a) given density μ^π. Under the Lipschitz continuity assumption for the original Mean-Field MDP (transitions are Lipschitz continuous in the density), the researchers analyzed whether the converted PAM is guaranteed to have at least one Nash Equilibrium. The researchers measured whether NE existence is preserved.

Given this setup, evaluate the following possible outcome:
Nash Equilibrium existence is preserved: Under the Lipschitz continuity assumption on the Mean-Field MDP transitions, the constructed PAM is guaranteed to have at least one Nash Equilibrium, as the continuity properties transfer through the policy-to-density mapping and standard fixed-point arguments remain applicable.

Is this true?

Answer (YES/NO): YES